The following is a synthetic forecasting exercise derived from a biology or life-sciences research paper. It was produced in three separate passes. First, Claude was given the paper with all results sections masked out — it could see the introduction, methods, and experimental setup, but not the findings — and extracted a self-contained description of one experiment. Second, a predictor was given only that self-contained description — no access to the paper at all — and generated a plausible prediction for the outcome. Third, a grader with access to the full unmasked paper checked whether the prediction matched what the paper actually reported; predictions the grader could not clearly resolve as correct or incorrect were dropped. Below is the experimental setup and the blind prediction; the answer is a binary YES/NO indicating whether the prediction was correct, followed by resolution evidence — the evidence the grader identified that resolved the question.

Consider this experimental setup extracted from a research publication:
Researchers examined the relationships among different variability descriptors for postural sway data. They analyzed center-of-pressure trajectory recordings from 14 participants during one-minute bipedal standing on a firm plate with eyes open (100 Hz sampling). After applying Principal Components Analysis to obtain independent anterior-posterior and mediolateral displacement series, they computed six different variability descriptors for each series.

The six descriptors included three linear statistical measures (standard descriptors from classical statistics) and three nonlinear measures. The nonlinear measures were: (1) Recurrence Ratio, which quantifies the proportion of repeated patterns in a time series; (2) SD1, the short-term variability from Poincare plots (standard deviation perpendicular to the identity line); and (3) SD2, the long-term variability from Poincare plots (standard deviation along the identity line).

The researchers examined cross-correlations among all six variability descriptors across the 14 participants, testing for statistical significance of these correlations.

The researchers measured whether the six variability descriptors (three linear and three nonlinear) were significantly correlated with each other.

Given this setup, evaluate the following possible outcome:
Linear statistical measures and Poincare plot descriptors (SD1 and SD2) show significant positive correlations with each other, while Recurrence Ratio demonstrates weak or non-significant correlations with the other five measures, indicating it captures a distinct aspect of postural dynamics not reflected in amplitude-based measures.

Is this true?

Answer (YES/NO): NO